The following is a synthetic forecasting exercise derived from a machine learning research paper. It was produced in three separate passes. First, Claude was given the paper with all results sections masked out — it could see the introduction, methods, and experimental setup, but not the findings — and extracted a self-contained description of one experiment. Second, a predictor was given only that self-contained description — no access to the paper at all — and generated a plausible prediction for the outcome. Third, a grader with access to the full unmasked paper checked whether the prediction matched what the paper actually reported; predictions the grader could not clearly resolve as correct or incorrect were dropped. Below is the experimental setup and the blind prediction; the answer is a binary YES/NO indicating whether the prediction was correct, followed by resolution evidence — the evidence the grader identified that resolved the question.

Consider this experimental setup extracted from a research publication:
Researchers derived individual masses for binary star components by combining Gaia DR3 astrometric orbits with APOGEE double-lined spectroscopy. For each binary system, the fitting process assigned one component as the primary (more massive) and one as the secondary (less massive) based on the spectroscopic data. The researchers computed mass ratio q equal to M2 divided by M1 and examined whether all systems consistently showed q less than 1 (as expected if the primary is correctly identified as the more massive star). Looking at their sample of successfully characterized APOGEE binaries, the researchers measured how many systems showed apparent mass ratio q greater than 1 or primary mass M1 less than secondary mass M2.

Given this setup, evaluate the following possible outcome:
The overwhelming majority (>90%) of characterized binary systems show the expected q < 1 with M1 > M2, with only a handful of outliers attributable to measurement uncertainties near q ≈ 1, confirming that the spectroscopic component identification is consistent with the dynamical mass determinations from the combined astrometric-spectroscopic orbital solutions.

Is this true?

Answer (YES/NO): YES